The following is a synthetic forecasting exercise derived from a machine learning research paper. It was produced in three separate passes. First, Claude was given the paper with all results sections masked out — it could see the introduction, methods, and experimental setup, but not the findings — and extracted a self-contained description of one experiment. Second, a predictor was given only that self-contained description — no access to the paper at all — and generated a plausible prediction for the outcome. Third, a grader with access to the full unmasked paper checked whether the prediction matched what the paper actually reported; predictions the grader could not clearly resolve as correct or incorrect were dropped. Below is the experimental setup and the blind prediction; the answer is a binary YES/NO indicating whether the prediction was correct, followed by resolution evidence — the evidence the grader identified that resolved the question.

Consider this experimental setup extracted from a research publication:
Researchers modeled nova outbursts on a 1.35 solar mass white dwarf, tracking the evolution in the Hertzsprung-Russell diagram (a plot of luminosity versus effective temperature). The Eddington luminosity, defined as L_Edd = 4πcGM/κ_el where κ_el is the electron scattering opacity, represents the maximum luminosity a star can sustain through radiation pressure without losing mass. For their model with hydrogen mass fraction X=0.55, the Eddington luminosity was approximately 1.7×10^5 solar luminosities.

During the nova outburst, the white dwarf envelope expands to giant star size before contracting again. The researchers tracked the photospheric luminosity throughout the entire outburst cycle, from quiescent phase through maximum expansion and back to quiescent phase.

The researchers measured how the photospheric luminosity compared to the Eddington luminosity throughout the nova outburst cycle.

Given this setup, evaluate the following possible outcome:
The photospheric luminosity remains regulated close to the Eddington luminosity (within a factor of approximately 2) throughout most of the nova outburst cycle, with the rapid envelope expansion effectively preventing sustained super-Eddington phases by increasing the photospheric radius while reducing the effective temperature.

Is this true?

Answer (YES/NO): YES